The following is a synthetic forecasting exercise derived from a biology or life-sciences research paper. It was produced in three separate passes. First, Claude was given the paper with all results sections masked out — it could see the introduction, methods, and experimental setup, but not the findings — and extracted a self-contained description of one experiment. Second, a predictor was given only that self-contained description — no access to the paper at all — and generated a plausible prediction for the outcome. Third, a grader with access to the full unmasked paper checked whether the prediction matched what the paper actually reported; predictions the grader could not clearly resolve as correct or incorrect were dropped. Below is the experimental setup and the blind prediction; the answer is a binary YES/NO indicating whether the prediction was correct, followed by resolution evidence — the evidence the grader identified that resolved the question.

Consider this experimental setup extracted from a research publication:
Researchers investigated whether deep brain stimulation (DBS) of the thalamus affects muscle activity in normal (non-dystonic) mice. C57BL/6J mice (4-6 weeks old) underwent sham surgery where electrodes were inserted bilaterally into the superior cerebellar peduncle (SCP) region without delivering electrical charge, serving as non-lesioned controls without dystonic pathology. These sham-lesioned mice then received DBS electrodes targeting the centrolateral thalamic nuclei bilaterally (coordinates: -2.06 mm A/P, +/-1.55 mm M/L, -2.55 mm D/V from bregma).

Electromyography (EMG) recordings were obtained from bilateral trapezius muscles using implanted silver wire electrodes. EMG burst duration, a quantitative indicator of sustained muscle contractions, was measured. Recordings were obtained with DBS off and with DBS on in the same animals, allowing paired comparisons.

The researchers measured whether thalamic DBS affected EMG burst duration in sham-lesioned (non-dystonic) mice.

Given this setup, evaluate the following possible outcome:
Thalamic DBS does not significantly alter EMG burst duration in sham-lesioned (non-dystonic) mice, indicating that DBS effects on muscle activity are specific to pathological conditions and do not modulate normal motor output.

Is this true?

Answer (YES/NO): YES